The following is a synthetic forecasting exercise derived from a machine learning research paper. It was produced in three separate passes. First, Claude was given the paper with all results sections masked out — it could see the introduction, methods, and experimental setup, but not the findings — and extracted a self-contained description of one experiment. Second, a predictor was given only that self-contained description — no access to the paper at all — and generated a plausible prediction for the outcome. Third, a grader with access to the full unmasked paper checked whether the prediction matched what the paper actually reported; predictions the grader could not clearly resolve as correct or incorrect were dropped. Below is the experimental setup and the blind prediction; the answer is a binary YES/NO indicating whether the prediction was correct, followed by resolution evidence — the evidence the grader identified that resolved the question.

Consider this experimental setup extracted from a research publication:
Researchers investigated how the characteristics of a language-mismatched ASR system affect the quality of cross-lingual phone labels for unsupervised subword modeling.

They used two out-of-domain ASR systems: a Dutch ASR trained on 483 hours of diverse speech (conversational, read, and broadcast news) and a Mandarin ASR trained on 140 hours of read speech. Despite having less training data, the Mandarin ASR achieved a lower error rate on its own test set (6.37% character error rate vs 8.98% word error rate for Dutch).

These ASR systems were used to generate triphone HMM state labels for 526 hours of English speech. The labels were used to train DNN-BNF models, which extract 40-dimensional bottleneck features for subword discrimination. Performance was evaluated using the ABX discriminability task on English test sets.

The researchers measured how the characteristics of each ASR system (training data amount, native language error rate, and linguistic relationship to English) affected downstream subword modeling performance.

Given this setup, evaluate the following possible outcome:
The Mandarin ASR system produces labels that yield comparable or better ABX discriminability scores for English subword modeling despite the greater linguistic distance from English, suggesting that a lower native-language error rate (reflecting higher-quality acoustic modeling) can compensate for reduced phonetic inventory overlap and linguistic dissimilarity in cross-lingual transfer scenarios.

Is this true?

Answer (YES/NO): NO